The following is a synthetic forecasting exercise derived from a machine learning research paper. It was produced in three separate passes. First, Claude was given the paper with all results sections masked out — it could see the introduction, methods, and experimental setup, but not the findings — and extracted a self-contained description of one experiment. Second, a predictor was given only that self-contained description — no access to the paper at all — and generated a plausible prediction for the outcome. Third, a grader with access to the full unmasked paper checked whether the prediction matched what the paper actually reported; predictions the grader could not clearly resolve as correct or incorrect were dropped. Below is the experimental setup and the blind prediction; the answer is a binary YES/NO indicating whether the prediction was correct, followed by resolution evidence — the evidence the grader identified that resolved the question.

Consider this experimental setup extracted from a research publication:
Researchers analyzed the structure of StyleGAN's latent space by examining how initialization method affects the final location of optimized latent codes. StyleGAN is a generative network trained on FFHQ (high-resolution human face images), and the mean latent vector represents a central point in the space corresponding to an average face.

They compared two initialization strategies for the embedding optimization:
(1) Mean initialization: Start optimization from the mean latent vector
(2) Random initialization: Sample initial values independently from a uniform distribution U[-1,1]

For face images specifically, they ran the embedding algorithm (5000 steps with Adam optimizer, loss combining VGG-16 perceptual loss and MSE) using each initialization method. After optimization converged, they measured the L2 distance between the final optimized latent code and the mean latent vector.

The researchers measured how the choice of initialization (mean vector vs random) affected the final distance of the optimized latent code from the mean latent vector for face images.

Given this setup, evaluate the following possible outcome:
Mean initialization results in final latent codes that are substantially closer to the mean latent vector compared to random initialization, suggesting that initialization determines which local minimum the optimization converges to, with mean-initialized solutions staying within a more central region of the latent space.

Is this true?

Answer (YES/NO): NO